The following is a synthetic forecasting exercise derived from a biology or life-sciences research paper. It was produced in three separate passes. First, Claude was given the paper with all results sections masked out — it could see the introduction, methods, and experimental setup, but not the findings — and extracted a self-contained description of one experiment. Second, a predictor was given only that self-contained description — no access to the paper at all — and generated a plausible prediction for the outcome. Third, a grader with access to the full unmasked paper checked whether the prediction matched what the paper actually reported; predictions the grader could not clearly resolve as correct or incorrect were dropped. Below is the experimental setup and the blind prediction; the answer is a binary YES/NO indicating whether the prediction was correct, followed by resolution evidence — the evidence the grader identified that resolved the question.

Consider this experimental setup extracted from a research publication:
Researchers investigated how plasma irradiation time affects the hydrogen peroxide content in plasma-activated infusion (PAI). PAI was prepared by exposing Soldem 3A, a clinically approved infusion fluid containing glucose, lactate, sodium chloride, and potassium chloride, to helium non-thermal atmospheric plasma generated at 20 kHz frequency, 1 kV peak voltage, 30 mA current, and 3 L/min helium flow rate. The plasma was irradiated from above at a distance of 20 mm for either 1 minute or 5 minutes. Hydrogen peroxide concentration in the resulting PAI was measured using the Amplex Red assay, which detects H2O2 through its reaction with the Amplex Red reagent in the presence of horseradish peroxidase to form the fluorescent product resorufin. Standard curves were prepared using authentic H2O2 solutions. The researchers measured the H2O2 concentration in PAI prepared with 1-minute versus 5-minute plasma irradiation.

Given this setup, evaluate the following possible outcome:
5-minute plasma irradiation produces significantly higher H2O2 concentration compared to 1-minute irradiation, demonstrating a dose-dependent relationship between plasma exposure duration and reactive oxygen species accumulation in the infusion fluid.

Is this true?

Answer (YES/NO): YES